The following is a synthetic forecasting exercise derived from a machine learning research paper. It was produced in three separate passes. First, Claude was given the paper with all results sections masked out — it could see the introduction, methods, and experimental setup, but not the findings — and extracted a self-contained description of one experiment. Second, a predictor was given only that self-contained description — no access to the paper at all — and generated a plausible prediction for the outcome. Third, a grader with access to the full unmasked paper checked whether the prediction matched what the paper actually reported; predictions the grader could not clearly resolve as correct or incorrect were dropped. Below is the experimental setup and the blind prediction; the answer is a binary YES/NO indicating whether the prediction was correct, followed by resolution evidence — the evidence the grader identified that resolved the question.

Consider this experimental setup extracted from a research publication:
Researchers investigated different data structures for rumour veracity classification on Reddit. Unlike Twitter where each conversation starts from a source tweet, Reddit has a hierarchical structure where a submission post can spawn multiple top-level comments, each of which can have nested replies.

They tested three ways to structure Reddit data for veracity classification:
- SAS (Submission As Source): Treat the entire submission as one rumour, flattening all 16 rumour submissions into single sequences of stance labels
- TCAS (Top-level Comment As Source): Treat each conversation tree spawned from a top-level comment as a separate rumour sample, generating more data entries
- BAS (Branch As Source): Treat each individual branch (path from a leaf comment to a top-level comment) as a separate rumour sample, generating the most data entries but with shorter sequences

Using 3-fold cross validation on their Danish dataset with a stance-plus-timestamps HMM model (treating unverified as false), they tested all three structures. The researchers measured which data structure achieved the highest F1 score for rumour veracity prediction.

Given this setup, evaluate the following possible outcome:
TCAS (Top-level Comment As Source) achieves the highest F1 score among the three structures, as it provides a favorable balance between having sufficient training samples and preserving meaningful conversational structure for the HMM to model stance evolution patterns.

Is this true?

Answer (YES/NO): NO